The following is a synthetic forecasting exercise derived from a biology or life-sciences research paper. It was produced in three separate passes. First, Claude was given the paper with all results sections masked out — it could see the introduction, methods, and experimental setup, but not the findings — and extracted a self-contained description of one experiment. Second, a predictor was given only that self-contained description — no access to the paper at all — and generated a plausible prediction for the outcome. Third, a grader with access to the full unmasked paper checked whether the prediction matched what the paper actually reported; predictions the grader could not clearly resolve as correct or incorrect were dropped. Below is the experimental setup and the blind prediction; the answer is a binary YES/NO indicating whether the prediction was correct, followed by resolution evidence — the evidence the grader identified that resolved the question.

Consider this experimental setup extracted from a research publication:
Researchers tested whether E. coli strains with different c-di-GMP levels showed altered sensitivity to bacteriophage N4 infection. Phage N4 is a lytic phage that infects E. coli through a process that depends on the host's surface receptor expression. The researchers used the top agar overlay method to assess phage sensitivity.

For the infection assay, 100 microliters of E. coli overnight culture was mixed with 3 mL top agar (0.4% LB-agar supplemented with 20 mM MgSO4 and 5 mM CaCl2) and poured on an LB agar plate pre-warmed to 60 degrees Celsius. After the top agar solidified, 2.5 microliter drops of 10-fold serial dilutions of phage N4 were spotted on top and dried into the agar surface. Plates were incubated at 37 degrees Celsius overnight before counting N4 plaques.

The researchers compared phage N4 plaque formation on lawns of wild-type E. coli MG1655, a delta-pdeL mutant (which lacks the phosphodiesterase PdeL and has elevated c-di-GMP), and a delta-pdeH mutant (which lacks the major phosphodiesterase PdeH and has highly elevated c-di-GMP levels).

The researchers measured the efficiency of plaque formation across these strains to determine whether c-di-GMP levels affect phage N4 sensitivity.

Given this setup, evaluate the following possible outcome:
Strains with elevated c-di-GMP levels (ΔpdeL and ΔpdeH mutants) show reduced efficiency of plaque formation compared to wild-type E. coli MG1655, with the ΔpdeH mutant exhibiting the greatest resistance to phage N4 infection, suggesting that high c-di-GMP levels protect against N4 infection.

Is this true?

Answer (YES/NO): NO